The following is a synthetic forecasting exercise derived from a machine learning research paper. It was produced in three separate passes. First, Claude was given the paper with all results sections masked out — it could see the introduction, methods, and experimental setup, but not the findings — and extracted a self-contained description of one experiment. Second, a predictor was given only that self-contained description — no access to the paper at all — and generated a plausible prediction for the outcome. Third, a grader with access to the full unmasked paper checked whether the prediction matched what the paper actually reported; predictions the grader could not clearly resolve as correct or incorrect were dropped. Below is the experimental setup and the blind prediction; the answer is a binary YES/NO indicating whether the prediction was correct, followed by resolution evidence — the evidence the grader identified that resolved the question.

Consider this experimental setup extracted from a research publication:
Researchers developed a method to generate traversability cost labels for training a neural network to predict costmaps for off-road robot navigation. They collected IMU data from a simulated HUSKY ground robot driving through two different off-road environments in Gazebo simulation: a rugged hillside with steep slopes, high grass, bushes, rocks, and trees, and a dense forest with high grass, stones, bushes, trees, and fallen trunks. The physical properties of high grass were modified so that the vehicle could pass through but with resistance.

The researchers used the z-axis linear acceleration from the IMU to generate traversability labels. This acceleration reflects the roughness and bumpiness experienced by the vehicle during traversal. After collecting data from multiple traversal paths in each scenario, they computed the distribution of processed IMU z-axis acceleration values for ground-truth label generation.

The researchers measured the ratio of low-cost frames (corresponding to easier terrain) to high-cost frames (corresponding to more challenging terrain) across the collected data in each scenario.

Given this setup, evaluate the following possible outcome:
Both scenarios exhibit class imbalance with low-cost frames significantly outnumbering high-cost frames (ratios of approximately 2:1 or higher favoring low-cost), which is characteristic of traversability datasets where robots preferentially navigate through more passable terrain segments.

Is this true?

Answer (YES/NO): YES